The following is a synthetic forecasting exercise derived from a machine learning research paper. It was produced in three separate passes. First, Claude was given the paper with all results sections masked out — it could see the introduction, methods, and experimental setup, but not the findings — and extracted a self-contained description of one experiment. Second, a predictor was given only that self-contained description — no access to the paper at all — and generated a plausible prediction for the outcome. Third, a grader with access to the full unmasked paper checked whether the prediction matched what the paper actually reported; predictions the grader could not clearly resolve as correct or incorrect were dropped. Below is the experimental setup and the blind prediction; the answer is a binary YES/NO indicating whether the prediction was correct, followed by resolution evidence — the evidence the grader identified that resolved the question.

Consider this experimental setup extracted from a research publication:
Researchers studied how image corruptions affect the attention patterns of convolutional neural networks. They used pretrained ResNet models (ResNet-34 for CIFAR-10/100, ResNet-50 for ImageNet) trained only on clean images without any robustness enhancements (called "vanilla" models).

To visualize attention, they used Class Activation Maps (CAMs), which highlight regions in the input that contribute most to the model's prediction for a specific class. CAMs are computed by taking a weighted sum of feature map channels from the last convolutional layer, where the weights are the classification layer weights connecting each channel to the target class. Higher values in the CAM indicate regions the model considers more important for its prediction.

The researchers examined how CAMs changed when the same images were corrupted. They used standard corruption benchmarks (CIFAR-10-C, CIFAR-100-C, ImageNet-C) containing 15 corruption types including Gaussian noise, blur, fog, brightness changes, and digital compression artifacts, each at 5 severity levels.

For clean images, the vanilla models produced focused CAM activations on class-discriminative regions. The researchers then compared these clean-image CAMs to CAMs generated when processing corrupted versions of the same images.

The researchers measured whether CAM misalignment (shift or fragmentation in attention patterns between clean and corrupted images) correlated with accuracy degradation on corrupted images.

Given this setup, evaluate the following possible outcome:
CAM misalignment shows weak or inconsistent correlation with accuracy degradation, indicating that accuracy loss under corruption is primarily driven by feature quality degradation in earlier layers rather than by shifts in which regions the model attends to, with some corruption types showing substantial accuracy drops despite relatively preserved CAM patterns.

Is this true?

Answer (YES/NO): NO